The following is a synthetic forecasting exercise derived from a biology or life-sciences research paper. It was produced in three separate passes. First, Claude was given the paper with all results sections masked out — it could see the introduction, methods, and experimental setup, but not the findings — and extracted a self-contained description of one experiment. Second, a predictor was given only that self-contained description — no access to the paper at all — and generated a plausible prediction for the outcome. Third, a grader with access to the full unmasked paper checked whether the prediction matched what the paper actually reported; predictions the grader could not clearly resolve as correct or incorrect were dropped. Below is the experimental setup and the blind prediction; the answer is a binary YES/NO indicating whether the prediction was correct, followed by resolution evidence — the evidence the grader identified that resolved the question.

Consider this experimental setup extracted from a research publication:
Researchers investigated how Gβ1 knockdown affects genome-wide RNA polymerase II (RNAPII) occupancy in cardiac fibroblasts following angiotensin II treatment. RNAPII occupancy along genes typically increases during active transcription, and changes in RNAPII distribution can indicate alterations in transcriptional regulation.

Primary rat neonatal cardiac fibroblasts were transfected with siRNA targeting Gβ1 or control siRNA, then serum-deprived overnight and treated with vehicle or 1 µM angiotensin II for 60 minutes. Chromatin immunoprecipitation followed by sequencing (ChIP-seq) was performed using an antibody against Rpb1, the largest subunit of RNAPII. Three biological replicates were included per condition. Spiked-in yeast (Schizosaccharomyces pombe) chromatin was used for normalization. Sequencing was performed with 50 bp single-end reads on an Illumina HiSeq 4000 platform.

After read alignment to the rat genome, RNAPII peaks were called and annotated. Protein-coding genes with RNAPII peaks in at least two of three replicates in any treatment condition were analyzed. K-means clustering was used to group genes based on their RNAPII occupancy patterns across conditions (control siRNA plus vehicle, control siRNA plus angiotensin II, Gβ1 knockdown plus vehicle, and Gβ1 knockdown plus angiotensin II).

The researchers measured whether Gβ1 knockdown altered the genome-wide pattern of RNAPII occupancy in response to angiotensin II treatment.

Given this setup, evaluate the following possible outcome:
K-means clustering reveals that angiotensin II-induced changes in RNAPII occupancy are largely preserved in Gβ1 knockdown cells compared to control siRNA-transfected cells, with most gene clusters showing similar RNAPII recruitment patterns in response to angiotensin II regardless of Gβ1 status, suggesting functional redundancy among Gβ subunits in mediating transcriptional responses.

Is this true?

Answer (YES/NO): NO